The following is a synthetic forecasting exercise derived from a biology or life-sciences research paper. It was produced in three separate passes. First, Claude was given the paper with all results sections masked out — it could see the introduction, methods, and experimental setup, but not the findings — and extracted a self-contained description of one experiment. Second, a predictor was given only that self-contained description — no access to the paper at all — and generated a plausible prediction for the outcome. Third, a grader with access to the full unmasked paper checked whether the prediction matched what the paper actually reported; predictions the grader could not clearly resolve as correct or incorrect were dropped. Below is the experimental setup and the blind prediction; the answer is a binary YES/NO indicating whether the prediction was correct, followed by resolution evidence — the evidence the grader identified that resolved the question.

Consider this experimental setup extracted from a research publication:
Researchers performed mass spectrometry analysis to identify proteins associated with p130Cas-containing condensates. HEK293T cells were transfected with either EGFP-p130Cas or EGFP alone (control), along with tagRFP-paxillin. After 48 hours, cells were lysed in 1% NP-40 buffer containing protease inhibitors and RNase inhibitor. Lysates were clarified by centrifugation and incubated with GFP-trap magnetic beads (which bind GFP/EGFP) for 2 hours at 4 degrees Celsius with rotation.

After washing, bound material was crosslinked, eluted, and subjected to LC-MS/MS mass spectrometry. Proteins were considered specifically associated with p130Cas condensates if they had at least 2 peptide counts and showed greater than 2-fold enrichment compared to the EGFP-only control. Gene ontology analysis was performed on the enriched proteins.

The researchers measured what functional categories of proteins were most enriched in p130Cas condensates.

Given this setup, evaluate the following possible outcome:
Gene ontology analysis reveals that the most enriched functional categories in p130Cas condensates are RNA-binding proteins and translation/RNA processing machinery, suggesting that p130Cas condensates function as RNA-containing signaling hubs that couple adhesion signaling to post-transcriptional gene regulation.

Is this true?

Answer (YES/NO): YES